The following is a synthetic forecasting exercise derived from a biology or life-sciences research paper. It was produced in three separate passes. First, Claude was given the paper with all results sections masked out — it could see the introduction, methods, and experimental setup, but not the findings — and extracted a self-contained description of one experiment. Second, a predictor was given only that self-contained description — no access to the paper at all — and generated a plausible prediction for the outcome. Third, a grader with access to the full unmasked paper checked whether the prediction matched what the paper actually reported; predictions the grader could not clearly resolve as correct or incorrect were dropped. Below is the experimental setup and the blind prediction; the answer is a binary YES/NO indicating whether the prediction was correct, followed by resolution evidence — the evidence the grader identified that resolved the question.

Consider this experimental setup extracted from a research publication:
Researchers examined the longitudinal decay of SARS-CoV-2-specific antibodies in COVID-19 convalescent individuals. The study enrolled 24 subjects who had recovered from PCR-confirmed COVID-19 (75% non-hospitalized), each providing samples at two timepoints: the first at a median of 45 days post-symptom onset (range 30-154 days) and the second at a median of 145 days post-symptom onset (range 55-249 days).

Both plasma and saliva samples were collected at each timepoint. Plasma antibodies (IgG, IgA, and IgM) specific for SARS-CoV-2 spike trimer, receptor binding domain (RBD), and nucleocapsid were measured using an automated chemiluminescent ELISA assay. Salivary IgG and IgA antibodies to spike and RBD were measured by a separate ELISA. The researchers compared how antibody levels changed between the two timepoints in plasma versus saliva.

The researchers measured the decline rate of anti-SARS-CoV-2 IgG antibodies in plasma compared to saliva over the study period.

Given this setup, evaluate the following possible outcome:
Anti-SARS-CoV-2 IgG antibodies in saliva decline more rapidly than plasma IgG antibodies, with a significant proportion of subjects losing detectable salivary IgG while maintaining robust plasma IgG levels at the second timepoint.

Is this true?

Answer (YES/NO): NO